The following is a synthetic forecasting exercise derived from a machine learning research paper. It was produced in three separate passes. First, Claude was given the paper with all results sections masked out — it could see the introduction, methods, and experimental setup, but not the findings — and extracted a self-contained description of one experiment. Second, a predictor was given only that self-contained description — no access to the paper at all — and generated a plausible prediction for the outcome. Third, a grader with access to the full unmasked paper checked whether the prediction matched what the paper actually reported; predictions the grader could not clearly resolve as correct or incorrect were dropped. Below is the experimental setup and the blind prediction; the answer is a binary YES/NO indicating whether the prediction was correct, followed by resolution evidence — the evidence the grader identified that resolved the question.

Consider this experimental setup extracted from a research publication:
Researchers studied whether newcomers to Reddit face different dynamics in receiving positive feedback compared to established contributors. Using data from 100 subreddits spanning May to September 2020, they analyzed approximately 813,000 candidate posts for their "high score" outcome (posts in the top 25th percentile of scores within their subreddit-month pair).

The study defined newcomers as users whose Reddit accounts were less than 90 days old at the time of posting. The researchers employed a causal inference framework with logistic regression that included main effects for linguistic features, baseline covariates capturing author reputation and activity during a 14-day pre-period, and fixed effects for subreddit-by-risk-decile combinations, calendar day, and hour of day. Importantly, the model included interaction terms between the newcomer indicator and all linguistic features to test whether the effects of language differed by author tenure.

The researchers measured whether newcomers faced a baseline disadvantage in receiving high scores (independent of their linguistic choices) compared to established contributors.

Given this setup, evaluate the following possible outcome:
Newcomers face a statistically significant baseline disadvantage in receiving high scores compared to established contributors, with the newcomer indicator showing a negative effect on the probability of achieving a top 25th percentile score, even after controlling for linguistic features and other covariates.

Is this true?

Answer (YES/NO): YES